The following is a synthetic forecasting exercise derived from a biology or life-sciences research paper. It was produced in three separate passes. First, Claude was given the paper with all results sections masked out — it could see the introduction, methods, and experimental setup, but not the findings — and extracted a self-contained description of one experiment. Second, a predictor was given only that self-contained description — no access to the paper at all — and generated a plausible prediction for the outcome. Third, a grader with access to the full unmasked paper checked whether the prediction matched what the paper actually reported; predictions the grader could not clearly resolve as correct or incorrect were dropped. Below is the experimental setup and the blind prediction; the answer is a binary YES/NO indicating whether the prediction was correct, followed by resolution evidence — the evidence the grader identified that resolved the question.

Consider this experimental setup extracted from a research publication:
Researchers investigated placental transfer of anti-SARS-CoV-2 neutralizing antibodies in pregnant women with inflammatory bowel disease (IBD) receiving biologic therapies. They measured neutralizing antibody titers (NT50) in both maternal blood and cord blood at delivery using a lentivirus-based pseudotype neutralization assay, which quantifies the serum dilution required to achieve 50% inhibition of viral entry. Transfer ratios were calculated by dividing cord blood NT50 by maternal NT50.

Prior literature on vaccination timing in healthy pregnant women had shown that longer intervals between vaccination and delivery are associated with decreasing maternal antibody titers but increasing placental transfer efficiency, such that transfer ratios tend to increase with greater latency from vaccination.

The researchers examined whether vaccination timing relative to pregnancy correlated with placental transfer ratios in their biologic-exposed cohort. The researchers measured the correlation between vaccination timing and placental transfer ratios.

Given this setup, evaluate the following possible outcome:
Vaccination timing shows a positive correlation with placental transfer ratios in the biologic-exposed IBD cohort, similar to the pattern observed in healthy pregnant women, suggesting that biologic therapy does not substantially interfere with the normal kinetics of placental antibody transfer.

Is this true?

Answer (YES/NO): NO